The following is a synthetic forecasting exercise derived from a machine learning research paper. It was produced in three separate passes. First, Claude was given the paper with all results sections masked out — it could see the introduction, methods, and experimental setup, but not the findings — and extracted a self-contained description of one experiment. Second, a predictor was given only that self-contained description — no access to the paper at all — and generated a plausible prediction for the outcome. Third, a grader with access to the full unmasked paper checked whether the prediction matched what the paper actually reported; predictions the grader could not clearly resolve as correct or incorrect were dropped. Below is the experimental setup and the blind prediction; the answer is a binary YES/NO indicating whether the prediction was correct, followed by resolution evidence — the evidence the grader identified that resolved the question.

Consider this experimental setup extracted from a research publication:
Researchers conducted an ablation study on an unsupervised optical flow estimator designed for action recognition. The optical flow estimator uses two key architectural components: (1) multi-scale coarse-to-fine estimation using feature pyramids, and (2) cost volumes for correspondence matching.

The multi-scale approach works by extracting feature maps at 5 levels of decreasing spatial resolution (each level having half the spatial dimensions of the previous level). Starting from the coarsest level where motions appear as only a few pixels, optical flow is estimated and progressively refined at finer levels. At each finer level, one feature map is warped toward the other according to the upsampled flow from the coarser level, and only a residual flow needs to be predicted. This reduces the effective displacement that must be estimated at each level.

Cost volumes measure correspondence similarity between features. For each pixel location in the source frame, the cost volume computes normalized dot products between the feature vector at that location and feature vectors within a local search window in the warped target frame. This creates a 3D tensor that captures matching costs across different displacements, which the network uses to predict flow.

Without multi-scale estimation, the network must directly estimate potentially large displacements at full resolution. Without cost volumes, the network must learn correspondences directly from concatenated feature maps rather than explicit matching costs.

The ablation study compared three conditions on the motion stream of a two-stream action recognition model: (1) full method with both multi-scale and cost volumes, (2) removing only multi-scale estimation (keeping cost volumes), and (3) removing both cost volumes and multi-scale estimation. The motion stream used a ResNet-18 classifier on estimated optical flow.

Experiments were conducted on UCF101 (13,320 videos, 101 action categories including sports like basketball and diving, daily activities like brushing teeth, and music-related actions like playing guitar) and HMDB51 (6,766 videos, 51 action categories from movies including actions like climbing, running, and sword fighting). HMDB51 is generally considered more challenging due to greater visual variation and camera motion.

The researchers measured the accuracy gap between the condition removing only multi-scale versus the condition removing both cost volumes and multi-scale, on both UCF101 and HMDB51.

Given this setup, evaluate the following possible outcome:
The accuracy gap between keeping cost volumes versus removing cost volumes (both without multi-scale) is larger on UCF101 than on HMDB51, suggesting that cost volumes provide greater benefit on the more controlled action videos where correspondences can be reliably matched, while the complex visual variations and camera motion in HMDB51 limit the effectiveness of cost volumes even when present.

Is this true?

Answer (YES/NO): NO